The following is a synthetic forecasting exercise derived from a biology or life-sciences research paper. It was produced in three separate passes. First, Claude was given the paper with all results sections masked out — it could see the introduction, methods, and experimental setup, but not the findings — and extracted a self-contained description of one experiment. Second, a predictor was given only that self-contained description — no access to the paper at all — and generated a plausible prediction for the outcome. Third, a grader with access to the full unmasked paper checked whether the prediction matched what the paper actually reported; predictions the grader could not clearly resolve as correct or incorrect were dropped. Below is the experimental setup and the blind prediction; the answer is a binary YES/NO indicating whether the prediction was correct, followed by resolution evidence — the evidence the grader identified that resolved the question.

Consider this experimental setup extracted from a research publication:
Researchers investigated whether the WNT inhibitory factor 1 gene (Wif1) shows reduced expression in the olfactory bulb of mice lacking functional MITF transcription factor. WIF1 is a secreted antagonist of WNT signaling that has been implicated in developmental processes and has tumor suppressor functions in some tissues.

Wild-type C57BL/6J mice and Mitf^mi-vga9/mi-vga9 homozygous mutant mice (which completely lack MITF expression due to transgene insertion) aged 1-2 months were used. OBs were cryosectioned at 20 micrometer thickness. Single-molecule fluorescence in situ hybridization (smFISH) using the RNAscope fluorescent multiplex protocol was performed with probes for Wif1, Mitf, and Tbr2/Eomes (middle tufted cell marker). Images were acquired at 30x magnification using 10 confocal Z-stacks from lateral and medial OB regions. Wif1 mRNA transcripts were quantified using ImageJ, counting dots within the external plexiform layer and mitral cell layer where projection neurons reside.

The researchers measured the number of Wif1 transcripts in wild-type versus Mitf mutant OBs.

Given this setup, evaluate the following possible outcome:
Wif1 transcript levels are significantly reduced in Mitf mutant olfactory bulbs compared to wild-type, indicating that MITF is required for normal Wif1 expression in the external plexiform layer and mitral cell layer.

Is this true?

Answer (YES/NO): YES